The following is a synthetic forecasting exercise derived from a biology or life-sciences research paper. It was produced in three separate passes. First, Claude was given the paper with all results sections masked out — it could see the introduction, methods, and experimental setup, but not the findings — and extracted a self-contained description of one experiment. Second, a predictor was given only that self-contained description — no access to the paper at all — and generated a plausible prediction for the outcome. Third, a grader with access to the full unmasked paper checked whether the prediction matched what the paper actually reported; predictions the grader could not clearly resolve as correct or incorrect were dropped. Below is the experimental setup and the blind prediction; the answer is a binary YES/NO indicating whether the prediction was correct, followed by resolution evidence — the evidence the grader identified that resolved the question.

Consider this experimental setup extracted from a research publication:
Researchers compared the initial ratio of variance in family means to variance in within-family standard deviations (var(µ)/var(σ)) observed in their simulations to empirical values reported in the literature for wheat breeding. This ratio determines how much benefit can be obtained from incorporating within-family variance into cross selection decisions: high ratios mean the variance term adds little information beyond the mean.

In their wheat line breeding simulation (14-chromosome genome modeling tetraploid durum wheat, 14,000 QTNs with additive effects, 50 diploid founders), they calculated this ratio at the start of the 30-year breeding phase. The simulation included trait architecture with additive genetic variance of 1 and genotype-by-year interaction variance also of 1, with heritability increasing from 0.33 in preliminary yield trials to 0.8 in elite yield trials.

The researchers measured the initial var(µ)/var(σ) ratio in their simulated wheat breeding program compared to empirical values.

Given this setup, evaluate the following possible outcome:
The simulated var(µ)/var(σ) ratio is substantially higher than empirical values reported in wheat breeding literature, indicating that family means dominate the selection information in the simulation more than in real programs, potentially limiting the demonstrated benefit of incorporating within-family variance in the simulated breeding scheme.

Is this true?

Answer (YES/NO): NO